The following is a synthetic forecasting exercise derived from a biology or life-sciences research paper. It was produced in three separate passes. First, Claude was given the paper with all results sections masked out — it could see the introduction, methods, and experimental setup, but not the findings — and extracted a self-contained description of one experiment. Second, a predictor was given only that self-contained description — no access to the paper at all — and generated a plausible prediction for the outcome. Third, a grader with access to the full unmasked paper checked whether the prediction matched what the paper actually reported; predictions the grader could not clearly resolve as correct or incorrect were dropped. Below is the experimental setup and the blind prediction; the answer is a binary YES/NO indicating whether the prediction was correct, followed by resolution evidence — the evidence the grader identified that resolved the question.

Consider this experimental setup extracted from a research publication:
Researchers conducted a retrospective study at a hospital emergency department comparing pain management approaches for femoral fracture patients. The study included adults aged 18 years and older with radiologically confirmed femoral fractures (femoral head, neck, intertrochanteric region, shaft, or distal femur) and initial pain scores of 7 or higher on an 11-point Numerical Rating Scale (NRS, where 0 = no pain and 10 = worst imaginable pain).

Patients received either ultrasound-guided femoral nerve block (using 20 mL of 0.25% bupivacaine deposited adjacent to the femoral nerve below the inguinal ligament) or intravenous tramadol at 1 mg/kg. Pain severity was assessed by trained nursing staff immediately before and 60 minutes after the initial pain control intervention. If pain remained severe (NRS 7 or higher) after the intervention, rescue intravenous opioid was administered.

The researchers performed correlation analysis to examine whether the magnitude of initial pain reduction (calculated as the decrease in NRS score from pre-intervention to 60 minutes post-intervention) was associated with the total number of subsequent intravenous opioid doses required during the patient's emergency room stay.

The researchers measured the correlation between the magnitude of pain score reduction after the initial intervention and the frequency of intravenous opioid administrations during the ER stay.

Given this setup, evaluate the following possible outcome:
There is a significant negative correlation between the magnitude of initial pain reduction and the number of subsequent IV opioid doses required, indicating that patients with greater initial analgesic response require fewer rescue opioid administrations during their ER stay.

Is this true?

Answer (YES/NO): YES